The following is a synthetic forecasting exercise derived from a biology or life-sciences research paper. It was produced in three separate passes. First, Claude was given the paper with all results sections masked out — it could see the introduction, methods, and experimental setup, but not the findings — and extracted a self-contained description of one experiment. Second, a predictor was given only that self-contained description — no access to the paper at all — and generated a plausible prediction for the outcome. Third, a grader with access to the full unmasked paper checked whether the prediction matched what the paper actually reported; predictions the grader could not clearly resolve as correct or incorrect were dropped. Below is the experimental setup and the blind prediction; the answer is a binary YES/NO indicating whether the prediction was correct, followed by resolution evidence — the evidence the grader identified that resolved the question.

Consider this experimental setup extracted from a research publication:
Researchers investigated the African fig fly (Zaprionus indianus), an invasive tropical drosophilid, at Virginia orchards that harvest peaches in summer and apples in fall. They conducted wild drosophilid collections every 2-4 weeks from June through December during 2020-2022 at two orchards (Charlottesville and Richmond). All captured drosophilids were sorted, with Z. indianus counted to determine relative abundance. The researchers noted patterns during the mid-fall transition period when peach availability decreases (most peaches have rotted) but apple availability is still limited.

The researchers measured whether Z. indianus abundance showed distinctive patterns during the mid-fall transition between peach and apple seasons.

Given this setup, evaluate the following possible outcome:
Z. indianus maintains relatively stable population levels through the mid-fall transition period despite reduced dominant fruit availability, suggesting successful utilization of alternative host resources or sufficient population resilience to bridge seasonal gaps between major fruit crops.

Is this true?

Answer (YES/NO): NO